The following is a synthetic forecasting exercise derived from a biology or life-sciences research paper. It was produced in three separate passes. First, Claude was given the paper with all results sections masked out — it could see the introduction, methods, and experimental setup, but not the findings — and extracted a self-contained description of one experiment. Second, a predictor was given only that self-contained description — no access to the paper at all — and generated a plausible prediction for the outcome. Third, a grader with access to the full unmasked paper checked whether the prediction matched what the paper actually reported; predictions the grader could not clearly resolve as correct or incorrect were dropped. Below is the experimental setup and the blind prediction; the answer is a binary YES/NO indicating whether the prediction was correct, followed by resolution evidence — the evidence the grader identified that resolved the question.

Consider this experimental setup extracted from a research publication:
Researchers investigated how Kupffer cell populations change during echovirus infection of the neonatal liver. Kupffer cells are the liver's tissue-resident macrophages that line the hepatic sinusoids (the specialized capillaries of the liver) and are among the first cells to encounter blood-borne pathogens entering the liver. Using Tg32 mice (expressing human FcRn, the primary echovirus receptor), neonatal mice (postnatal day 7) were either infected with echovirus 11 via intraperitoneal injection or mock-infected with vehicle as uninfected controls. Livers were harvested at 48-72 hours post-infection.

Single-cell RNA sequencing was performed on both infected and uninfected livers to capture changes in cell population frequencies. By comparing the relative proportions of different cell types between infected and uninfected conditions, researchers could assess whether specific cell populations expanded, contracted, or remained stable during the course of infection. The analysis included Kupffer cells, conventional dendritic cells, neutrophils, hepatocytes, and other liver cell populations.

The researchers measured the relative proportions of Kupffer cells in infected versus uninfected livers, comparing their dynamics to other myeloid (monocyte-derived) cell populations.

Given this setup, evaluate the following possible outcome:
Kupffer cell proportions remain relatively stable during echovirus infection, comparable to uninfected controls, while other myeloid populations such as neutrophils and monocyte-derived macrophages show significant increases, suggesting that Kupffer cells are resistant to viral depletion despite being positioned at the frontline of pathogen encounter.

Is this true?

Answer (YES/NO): NO